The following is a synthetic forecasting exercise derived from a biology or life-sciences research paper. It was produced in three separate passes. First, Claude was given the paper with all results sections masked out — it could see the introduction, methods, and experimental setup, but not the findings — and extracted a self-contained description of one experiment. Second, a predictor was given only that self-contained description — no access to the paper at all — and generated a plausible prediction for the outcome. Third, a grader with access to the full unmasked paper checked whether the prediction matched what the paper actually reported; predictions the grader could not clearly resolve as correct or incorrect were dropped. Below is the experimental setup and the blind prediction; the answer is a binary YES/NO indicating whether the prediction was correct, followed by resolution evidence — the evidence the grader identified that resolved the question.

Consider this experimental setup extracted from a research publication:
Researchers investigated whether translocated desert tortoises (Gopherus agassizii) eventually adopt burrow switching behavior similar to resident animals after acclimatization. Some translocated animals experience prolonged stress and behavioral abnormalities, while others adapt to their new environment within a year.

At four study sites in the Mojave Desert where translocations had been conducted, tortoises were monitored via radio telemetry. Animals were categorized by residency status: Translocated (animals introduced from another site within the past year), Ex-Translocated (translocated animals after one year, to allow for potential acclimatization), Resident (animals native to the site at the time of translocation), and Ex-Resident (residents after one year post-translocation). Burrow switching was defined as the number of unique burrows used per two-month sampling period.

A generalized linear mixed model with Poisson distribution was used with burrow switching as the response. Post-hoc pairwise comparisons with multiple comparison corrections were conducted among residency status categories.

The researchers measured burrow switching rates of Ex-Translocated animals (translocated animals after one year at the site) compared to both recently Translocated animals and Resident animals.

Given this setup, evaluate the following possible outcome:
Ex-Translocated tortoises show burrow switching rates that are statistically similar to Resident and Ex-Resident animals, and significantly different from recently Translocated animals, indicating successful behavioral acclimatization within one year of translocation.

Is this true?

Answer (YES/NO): NO